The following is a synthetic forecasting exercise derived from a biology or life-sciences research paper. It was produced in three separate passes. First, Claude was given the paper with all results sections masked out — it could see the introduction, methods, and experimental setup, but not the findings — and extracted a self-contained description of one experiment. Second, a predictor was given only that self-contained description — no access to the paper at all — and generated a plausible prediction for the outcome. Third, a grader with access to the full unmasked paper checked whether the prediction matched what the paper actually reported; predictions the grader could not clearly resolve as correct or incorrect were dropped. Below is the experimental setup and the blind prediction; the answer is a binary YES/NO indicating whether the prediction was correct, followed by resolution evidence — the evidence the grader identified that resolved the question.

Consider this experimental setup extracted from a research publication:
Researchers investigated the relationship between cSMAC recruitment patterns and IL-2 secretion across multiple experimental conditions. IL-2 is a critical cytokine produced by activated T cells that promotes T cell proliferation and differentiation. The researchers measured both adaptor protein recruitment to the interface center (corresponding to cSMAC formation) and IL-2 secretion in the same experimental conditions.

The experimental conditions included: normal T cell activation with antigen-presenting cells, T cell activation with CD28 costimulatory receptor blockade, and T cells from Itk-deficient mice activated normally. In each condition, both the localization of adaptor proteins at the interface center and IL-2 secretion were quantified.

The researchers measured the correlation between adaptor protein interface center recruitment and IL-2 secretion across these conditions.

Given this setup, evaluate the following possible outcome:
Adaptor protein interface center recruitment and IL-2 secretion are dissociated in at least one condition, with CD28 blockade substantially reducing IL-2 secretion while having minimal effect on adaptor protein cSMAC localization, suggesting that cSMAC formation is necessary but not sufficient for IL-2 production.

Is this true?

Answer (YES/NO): NO